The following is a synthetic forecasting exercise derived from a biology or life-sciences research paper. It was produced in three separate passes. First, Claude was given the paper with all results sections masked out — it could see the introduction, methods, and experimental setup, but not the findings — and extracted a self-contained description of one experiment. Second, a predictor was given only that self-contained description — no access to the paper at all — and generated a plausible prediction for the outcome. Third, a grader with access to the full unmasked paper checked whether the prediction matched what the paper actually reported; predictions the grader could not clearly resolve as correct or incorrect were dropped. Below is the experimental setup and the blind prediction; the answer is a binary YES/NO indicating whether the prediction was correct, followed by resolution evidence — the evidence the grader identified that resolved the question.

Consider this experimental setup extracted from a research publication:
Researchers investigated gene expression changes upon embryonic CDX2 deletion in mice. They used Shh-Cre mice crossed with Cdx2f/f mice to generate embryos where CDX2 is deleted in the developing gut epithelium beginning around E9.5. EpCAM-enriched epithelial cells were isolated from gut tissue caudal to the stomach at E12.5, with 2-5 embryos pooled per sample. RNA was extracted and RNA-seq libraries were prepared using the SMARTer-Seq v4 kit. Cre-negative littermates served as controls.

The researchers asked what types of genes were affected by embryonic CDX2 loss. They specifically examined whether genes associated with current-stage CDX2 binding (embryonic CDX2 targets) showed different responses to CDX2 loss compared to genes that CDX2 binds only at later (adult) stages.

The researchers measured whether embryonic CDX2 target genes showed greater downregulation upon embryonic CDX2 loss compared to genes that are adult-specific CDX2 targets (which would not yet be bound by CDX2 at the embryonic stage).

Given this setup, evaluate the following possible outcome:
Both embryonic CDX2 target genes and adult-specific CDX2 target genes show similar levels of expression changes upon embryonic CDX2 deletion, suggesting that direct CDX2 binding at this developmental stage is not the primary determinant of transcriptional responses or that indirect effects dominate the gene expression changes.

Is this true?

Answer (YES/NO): NO